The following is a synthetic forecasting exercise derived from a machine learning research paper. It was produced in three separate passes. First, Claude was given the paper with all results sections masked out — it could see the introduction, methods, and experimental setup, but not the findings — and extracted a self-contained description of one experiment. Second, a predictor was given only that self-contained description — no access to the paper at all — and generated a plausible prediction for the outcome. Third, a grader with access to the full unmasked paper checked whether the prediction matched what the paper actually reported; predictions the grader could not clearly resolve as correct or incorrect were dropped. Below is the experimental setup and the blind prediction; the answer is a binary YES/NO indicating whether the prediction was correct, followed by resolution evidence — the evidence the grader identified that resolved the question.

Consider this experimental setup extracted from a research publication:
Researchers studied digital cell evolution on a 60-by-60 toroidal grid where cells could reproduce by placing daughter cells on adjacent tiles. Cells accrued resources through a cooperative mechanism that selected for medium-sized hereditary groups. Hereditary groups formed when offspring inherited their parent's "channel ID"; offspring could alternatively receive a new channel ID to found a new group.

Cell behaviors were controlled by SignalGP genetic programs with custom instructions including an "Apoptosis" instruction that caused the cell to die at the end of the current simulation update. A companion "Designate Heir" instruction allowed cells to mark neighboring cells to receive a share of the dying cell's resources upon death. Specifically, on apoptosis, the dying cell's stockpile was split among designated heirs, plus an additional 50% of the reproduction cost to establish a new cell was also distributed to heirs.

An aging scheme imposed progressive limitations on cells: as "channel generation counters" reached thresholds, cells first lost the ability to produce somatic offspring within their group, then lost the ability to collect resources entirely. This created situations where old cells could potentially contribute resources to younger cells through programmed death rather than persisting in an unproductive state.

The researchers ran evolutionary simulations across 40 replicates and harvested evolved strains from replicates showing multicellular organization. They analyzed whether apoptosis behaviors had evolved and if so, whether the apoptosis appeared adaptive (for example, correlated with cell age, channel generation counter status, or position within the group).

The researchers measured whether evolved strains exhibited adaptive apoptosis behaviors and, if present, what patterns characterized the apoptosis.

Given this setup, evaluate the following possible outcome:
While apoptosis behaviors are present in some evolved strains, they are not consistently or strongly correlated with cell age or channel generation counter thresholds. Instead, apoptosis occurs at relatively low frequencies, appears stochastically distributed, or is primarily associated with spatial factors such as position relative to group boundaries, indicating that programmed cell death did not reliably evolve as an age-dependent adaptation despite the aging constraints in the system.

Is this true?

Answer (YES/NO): NO